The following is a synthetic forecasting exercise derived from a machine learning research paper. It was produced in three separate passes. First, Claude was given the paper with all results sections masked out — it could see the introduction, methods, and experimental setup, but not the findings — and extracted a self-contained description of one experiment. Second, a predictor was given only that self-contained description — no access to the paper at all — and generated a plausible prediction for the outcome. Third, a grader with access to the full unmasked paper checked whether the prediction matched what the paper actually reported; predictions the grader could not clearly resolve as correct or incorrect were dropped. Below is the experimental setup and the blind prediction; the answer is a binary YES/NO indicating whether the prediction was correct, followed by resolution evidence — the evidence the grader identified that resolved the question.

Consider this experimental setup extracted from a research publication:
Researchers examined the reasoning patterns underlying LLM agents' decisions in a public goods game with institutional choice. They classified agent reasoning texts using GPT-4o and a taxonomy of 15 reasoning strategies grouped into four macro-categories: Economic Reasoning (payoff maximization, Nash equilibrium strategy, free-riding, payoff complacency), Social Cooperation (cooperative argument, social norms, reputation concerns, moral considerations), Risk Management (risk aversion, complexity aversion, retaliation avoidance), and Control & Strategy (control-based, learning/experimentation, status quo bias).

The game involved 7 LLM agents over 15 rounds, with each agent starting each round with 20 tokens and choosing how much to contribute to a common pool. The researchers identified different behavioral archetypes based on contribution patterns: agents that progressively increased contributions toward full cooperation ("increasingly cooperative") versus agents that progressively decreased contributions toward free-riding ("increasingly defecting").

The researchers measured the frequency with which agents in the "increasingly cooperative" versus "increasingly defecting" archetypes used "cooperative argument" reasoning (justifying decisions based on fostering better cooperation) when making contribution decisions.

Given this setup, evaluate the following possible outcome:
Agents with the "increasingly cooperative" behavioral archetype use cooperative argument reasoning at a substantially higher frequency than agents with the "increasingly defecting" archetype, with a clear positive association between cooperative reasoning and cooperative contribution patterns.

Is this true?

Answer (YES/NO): YES